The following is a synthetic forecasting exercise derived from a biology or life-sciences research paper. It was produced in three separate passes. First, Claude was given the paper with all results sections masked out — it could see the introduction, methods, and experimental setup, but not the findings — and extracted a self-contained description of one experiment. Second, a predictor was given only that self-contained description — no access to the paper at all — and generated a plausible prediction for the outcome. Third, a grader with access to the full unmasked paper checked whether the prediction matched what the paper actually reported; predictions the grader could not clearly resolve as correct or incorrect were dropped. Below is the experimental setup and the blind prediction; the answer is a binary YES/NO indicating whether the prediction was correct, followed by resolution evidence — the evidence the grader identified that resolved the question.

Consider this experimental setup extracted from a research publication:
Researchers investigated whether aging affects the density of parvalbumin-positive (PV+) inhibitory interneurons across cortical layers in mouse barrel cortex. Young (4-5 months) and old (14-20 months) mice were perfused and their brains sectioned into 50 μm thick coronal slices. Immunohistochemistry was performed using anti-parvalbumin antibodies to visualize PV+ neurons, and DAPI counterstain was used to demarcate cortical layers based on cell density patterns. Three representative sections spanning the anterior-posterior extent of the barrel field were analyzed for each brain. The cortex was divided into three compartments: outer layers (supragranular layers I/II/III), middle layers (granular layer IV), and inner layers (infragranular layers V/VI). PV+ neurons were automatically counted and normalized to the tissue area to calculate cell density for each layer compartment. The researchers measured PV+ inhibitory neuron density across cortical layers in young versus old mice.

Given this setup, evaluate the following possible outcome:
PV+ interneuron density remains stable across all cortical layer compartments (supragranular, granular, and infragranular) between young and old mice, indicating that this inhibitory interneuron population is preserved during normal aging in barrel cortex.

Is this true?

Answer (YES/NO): NO